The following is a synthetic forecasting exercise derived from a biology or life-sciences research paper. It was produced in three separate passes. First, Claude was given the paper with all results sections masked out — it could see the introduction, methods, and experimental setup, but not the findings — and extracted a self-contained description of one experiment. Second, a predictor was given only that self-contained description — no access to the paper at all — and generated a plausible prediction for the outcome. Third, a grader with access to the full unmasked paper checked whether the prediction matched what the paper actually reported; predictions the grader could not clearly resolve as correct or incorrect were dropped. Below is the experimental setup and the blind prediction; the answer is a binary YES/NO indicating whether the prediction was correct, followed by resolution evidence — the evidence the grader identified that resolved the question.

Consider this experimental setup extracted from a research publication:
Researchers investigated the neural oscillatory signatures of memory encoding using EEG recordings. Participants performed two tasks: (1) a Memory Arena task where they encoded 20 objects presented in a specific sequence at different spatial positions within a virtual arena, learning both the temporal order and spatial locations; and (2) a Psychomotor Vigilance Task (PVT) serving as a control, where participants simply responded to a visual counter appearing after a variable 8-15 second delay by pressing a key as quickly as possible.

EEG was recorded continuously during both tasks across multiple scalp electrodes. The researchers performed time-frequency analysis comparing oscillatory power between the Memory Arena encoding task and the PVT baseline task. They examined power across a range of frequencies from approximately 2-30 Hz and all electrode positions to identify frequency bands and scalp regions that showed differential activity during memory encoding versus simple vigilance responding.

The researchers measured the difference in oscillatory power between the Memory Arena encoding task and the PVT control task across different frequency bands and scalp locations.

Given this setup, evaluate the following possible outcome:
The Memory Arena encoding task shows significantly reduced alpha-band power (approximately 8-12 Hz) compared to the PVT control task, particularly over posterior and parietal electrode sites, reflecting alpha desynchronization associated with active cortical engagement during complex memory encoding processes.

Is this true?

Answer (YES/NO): NO